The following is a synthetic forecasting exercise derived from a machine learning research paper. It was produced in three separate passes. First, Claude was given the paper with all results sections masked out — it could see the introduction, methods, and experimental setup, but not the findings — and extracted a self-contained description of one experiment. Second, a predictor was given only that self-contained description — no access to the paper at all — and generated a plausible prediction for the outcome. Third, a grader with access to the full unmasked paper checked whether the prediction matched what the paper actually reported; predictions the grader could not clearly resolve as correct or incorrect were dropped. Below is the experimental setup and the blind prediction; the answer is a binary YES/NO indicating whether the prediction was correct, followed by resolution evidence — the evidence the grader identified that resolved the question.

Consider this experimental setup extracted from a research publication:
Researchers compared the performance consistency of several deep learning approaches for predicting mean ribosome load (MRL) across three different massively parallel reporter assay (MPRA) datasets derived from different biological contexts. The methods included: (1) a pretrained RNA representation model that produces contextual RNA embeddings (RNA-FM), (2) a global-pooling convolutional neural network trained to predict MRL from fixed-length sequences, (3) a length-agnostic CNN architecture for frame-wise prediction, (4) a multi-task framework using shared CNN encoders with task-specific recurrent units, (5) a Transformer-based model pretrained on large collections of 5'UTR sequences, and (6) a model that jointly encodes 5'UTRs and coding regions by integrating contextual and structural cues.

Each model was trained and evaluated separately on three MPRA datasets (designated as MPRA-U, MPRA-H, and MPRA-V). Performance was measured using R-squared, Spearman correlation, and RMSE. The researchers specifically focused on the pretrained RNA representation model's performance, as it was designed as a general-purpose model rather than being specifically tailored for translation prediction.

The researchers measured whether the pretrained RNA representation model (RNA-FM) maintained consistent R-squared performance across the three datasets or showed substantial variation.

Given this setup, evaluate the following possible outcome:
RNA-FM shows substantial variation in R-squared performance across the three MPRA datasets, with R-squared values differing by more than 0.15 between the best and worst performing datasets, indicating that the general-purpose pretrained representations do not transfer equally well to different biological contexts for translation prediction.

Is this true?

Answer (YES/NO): YES